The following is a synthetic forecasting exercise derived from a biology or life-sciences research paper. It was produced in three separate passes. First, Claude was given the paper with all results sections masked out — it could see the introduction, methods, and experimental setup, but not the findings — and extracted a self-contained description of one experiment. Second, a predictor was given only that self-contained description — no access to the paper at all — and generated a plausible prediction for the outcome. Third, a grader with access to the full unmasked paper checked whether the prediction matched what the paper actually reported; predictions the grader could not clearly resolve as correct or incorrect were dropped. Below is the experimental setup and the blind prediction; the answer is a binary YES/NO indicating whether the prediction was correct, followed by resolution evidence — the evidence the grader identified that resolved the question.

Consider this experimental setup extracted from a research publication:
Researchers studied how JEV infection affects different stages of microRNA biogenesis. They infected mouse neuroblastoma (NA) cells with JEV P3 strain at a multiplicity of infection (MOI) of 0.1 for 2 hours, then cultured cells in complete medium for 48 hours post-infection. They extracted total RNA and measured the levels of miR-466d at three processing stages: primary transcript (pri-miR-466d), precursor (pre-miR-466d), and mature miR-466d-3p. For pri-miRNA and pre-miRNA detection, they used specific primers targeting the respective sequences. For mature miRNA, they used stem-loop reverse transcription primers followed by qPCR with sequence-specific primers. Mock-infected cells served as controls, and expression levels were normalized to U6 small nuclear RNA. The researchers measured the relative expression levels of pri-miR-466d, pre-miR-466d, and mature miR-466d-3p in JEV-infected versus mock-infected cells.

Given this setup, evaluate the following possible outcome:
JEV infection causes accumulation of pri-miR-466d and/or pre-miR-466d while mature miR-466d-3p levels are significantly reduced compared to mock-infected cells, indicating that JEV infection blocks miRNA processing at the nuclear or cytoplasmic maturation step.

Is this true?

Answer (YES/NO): NO